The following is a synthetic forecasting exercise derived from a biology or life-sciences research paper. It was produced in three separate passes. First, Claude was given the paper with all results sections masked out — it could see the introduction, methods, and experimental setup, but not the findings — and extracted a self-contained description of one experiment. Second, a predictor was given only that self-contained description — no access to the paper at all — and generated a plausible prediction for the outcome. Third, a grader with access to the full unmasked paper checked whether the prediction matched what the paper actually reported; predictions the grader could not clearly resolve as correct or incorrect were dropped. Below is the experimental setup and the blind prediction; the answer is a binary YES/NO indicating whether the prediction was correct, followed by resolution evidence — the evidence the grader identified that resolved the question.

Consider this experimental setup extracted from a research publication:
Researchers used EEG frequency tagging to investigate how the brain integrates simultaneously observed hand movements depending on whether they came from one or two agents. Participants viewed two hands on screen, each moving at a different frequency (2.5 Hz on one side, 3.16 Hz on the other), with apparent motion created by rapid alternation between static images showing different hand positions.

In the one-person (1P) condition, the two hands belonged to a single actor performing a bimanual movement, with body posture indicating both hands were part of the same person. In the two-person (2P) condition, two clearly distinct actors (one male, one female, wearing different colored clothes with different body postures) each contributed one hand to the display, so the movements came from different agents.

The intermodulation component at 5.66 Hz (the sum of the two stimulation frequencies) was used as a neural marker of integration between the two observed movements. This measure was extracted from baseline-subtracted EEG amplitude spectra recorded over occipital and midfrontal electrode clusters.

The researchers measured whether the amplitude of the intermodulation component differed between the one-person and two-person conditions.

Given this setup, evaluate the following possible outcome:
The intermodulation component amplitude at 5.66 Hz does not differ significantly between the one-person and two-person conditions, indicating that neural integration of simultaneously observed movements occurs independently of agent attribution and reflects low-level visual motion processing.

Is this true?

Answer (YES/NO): NO